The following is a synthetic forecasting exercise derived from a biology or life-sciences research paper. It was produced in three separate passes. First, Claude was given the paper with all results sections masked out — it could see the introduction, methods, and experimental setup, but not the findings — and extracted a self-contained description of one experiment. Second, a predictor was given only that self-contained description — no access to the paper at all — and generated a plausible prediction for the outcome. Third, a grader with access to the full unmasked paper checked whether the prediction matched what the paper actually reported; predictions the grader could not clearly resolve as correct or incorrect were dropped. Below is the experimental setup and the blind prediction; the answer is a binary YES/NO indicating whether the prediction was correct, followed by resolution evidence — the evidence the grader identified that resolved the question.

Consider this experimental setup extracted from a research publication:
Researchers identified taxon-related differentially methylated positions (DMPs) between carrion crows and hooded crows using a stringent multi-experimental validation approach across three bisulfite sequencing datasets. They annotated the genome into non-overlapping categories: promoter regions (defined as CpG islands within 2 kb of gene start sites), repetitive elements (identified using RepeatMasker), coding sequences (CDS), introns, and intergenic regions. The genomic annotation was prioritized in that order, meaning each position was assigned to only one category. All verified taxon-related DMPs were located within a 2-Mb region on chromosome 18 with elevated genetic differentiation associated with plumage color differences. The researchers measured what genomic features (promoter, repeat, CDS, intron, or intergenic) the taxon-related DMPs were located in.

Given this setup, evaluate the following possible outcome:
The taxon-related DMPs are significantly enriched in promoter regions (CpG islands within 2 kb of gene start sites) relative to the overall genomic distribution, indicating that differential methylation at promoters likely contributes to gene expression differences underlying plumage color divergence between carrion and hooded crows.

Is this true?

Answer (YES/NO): NO